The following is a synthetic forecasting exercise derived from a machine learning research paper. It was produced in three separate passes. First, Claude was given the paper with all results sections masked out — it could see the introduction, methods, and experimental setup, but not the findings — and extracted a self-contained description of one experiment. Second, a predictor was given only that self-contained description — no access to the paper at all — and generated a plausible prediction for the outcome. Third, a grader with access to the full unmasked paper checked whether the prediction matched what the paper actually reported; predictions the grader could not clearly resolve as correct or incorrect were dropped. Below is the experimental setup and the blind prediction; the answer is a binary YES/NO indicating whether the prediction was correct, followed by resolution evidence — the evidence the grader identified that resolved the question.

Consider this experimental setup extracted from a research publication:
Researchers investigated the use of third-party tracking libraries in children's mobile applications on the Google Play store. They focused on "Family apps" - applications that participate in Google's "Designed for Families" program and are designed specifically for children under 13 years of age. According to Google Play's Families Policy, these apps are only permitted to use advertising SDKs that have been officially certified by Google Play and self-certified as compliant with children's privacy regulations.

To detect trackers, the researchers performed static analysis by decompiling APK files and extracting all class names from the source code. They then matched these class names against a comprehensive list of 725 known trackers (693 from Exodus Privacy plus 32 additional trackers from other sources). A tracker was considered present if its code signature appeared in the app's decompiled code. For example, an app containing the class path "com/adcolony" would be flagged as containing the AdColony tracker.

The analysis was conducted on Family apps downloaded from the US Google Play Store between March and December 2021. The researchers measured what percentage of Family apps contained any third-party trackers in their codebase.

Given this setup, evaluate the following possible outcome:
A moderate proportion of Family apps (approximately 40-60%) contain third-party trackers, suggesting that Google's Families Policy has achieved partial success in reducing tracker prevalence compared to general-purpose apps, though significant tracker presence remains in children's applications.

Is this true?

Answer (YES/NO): NO